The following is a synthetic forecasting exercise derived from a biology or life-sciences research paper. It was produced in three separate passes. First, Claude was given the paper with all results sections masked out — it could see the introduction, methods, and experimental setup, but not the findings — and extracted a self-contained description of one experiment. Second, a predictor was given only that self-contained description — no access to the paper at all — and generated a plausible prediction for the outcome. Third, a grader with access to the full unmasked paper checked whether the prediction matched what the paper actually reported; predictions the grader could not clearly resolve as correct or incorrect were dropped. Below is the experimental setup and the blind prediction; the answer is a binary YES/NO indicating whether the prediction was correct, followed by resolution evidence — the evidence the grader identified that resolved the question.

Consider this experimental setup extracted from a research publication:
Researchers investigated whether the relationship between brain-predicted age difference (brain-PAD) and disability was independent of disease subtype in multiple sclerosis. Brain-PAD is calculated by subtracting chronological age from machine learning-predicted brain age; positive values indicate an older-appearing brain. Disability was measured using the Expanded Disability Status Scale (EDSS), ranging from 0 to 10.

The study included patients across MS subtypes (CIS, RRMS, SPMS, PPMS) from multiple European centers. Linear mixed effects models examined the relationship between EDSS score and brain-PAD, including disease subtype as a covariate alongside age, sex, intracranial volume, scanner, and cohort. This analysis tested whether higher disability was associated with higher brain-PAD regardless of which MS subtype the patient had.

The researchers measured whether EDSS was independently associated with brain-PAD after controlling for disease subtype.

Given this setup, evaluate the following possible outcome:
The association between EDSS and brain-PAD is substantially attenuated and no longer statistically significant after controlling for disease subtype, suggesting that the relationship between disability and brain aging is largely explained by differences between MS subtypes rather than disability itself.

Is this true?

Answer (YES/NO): NO